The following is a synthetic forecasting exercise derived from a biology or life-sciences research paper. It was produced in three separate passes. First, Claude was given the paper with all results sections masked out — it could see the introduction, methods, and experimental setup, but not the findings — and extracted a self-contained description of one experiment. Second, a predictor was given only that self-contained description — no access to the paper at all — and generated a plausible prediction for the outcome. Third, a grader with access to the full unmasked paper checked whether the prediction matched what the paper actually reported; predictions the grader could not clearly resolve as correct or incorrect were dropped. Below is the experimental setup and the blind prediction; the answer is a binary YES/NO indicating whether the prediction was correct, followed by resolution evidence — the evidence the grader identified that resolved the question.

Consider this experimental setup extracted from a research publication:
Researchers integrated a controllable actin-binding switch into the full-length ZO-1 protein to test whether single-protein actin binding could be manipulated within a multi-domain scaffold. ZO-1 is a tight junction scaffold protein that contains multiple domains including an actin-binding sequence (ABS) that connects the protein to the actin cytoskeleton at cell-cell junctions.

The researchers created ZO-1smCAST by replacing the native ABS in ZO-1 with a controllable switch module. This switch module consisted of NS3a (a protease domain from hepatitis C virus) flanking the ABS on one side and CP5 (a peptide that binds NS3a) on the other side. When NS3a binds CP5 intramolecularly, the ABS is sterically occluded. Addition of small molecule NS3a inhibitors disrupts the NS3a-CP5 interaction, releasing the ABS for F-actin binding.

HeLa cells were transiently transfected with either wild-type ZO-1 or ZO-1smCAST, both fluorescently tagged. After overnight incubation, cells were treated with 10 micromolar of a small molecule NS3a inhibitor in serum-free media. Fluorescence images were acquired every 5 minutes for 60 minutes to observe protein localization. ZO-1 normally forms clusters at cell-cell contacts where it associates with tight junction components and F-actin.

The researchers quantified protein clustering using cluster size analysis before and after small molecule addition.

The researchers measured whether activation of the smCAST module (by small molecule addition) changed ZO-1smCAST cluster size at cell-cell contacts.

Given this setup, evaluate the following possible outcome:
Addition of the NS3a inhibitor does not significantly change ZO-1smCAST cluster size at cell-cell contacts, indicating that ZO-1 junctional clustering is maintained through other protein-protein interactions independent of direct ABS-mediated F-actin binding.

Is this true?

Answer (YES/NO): NO